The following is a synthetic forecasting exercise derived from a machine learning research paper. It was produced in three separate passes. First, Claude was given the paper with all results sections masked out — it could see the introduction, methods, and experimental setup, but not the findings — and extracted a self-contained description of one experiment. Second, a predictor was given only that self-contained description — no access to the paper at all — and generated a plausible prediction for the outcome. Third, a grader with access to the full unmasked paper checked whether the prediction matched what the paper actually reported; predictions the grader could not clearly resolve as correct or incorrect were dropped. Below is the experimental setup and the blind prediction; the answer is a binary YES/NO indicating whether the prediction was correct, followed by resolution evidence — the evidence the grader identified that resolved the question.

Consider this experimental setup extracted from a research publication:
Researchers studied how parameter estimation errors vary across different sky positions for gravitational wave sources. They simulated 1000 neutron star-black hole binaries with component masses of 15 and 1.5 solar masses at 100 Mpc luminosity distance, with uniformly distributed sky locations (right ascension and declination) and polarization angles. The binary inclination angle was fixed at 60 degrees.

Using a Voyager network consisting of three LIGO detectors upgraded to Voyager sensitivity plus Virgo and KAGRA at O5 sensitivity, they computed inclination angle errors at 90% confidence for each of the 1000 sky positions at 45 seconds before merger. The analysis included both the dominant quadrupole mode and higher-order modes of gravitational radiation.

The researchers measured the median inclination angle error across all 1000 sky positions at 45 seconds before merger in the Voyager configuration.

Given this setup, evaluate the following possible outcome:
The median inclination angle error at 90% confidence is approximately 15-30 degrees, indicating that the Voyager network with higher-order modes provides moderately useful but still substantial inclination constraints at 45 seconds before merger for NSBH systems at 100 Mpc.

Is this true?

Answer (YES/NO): YES